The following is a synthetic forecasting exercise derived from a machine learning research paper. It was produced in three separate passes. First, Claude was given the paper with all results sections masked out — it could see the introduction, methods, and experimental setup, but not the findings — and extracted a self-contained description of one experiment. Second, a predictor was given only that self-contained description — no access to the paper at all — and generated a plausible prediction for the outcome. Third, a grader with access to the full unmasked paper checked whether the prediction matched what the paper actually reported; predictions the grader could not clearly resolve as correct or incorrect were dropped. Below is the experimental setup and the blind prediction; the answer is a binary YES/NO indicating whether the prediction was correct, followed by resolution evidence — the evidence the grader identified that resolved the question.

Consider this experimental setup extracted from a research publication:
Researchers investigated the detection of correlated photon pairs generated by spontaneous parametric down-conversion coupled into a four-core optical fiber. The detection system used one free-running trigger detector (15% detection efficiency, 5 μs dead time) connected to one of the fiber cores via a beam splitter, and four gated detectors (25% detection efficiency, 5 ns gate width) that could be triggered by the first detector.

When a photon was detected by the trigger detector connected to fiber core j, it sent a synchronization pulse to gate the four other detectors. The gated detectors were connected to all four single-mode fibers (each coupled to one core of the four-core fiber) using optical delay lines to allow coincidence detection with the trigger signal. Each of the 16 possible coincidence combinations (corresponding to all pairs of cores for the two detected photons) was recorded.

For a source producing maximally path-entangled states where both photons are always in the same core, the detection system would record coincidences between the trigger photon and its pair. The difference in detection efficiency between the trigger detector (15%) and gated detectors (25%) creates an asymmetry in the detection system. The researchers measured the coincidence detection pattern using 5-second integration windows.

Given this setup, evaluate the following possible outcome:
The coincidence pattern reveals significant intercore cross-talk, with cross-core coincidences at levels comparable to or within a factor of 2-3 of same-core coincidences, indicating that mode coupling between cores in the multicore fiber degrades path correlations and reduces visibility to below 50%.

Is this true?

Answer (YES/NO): NO